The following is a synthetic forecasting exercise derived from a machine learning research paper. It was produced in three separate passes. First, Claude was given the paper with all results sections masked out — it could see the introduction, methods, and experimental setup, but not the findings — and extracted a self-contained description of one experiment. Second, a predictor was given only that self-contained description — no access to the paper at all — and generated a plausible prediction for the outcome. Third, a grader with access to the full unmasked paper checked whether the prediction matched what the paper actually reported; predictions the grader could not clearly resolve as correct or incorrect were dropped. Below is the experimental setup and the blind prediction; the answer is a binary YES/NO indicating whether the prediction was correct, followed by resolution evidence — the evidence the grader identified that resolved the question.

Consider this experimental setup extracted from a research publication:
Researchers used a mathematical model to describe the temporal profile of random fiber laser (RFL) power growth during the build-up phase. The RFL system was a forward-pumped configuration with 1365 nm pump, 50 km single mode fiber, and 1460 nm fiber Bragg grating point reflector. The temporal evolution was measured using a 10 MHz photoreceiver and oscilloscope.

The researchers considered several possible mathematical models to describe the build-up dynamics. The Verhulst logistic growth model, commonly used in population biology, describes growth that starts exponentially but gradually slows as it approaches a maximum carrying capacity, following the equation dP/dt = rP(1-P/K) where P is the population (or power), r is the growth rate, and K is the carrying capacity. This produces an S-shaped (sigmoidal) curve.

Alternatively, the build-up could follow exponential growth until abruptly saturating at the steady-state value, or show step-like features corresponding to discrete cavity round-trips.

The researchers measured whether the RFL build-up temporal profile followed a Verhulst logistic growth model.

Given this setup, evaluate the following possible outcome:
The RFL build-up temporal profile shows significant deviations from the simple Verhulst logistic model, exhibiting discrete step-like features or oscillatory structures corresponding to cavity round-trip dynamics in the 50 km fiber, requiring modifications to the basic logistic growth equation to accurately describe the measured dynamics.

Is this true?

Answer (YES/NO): NO